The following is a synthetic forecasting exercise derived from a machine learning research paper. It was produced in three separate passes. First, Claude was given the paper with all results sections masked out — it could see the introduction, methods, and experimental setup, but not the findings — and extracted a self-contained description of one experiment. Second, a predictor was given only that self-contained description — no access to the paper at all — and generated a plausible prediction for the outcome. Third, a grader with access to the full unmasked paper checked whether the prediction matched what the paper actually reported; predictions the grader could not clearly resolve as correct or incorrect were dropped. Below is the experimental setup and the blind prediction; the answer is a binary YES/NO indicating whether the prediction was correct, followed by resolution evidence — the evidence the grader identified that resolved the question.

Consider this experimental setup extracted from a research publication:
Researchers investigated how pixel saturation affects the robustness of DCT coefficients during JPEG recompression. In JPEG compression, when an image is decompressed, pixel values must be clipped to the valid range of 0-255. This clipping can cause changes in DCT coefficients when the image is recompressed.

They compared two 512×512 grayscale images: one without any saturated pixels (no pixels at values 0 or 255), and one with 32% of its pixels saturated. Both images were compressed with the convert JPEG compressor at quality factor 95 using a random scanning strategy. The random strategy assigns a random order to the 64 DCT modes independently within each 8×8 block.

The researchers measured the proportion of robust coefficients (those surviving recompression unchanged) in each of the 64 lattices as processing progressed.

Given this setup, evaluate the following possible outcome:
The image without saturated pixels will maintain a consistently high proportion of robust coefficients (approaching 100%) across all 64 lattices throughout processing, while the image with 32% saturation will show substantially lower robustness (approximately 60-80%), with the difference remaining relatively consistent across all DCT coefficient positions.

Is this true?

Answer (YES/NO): NO